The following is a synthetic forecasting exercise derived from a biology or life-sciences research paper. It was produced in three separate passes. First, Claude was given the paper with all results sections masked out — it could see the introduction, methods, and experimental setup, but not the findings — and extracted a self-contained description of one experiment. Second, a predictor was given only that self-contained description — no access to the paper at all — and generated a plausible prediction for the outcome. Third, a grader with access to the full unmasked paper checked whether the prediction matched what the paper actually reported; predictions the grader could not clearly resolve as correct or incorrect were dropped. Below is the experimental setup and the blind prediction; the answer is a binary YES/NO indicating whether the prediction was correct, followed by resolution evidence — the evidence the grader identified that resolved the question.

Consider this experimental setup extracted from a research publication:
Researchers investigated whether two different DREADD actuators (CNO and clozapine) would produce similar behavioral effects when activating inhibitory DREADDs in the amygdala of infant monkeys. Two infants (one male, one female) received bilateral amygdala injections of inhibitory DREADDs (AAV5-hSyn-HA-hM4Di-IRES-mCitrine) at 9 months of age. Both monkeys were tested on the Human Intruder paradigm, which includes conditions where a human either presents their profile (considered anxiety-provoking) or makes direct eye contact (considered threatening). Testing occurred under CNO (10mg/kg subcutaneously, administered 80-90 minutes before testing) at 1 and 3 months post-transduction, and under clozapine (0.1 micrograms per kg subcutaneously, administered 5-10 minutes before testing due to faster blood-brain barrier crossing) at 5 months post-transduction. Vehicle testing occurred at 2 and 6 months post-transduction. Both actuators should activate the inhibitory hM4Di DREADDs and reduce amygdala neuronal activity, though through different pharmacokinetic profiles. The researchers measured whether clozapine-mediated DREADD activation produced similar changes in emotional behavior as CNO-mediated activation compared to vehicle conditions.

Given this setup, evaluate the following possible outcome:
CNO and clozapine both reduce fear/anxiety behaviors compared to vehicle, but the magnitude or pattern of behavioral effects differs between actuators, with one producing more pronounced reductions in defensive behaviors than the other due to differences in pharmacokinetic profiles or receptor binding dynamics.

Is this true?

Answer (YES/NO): NO